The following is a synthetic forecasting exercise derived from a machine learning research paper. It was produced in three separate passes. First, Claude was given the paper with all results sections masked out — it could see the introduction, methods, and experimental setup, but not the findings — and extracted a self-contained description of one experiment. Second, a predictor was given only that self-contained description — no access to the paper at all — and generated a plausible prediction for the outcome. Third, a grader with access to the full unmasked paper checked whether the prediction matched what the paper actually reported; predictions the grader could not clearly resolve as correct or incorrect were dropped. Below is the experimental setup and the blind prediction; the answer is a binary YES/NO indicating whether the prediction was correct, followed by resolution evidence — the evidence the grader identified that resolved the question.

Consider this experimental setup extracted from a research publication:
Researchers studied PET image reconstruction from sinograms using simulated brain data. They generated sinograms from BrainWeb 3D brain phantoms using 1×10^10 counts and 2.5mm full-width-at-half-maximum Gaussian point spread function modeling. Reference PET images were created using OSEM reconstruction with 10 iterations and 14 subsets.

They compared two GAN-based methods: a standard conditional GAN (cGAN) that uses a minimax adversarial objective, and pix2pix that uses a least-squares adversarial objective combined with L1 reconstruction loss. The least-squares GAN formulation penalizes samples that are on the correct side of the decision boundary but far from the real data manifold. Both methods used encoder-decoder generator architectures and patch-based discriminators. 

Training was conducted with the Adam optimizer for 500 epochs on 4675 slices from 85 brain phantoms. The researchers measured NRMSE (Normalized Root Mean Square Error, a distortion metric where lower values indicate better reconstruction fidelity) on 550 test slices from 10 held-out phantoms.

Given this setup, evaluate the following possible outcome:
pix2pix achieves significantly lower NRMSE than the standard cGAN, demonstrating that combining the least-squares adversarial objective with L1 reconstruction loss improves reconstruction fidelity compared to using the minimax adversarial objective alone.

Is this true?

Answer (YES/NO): NO